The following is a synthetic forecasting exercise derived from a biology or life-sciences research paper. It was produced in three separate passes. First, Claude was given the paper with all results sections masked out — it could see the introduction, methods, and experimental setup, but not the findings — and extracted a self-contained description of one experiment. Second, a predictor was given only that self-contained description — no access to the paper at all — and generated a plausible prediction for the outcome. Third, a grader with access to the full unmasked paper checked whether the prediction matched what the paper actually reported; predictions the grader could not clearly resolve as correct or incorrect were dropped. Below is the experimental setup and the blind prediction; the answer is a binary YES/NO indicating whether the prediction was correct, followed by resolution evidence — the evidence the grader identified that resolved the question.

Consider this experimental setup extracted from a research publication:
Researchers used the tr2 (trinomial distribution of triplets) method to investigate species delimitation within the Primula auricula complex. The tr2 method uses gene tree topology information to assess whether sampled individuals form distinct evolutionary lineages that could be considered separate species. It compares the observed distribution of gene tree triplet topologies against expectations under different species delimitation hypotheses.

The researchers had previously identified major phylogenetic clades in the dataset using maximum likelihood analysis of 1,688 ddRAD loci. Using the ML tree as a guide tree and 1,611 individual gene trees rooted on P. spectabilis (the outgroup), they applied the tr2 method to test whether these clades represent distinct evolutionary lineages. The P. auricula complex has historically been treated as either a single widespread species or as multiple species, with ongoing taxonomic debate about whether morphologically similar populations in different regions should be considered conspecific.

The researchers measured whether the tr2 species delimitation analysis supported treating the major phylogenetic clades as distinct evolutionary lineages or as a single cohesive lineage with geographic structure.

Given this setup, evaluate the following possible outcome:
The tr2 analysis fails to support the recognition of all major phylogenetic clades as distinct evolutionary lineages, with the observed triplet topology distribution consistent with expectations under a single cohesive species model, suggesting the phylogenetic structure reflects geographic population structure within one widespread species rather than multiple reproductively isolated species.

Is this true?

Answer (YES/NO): NO